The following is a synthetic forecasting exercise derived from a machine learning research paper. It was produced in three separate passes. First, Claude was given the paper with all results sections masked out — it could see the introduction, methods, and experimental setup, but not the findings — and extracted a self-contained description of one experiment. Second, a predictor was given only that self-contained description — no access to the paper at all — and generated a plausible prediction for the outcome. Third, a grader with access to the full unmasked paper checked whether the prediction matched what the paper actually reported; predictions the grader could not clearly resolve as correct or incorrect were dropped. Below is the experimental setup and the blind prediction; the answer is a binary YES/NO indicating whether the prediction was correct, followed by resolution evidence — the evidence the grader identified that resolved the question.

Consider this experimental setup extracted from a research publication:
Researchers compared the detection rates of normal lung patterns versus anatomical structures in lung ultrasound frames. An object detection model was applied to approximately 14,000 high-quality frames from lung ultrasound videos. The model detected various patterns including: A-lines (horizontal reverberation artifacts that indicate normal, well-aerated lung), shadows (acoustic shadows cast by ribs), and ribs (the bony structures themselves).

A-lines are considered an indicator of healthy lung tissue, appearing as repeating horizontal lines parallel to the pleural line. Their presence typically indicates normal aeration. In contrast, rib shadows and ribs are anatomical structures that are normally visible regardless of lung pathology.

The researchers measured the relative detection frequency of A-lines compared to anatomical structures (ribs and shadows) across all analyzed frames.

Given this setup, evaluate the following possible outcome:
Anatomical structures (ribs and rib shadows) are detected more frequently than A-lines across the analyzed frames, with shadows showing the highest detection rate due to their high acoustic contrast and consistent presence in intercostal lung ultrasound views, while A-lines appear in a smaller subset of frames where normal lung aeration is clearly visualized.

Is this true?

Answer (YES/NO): NO